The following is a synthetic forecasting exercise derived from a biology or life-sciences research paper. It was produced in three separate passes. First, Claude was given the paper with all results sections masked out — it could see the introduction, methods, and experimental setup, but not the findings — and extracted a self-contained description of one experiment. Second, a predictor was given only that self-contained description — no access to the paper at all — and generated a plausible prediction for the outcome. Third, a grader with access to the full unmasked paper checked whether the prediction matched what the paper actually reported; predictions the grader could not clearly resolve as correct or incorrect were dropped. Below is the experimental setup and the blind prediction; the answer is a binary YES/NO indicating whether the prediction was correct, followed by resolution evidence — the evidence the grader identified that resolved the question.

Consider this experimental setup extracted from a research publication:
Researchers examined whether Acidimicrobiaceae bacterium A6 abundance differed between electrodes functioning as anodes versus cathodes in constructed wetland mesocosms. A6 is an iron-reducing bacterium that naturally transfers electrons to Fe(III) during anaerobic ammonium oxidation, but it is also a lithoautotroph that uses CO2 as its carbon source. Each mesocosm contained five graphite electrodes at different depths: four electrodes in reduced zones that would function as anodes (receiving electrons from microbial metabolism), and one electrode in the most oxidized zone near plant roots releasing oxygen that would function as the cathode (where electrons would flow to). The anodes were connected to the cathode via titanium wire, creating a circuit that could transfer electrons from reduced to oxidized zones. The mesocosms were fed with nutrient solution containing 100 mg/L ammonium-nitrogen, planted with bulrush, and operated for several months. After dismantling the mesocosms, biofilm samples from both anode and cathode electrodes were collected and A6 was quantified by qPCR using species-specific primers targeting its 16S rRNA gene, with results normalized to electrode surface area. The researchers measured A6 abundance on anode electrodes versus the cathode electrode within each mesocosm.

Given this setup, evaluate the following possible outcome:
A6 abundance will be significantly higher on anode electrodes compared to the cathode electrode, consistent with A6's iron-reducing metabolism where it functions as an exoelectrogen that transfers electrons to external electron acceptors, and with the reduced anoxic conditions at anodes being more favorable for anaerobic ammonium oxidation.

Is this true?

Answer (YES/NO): YES